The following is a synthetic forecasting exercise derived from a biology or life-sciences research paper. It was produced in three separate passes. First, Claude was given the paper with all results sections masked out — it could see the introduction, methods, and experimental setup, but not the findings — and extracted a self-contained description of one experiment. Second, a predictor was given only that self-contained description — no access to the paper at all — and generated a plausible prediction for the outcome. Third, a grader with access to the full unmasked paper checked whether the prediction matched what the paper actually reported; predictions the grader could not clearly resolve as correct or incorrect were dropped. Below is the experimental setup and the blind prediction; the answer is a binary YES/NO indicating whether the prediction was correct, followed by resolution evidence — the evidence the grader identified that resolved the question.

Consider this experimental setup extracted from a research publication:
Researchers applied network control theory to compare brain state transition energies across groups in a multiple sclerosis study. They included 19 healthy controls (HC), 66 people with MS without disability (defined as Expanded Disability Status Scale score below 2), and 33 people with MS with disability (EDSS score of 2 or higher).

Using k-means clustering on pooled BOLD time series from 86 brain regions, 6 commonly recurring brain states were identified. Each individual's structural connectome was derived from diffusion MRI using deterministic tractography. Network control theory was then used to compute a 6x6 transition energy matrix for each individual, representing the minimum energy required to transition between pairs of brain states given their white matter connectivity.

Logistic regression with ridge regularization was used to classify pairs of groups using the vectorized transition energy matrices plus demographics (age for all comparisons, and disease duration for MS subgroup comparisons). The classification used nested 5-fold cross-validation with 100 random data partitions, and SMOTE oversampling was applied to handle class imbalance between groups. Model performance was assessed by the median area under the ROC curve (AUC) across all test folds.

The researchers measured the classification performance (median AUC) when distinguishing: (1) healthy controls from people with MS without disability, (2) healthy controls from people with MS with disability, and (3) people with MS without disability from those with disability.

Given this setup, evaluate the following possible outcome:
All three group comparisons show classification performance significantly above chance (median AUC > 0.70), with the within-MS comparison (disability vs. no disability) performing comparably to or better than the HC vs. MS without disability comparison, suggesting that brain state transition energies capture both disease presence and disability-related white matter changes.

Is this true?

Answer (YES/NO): NO